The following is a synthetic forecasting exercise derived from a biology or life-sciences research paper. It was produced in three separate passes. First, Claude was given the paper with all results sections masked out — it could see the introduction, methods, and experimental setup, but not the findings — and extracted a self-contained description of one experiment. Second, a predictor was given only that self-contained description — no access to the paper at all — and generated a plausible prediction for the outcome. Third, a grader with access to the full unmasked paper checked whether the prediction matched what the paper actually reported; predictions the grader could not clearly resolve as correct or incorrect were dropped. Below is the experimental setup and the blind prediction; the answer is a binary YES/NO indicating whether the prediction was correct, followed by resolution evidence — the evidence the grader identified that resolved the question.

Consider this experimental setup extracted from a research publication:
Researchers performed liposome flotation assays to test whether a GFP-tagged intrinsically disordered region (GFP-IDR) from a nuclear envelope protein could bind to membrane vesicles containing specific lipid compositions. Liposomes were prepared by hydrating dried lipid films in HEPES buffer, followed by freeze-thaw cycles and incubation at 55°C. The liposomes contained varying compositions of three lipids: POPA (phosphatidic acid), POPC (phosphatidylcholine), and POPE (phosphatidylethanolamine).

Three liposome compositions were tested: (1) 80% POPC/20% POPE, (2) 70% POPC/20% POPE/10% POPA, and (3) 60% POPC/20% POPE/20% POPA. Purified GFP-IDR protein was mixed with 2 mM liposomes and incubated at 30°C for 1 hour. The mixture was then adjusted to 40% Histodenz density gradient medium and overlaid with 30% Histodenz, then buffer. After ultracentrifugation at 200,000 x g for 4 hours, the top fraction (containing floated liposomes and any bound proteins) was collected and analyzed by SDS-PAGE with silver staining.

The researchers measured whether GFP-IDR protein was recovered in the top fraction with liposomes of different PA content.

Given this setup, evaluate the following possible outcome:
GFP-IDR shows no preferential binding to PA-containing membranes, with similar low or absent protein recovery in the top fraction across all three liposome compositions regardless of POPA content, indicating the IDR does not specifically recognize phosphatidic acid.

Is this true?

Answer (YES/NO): NO